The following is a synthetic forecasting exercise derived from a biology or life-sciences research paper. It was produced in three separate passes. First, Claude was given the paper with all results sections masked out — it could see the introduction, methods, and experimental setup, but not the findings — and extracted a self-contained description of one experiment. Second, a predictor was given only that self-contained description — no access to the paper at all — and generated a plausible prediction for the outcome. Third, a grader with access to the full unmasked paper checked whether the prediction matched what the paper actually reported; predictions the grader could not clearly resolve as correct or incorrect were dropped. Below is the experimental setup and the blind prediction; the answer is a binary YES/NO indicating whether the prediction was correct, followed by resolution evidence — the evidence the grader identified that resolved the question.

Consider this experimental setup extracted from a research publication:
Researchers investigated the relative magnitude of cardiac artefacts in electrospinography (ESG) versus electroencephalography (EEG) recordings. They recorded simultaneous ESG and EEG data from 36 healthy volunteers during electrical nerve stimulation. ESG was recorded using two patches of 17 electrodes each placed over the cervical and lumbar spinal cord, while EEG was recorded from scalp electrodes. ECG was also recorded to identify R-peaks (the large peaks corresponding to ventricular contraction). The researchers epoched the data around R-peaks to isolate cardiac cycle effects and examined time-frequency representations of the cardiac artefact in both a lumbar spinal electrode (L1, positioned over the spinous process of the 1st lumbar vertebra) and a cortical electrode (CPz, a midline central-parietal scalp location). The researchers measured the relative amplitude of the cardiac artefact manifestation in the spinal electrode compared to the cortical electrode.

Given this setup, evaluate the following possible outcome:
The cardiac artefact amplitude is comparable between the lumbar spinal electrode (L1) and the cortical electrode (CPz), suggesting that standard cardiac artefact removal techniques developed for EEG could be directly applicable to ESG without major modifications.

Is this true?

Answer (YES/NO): NO